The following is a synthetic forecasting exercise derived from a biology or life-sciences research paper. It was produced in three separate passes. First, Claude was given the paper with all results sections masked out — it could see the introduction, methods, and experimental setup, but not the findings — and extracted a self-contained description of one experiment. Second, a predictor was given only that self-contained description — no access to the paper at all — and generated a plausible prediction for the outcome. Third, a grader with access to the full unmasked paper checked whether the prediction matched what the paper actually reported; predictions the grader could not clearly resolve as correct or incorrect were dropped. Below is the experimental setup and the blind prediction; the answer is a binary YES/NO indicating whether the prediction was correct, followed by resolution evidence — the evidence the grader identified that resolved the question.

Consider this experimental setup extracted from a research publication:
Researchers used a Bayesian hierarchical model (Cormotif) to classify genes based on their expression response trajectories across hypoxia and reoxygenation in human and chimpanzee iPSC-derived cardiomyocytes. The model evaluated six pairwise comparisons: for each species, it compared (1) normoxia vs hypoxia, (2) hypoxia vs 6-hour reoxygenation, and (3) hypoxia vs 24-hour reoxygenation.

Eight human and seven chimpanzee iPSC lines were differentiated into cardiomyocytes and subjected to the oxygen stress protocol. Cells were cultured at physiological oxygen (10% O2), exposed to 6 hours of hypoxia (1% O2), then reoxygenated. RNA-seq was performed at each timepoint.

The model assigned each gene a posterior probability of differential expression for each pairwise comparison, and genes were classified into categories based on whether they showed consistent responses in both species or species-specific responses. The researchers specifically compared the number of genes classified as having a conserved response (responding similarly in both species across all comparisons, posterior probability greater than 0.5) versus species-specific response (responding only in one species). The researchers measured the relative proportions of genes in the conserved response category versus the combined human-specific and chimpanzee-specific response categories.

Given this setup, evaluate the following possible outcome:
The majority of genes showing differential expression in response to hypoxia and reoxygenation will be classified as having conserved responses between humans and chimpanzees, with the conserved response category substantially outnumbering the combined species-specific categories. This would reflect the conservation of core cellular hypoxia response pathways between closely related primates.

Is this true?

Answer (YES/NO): YES